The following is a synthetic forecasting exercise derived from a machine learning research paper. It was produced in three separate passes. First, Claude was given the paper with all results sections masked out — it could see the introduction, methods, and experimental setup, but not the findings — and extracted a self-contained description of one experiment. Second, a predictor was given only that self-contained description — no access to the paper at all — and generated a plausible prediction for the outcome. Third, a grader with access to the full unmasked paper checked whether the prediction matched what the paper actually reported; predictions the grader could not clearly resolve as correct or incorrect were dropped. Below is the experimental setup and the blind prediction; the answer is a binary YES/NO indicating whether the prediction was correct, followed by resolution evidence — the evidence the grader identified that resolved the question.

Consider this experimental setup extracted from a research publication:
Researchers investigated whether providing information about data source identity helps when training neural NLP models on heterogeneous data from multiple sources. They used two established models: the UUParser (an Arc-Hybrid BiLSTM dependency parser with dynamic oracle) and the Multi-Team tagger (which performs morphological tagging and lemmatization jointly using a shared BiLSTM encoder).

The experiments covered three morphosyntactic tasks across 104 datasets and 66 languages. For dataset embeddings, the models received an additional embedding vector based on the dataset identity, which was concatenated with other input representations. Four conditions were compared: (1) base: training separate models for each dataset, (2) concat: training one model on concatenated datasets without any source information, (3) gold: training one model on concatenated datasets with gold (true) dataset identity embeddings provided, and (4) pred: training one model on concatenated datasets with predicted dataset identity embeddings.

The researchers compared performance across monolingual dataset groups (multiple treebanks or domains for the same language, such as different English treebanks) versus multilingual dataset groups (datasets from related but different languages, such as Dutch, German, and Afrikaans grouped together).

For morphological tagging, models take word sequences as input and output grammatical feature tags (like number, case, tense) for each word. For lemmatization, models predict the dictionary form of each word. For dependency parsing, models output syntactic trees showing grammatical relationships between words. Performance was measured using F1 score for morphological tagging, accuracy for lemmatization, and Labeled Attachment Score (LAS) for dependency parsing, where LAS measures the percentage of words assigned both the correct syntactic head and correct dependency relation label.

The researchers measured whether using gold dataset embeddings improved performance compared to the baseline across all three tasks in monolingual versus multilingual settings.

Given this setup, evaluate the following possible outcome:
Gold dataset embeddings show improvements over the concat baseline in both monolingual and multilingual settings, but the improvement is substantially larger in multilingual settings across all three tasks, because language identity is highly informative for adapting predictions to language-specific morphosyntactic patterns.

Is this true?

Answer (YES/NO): NO